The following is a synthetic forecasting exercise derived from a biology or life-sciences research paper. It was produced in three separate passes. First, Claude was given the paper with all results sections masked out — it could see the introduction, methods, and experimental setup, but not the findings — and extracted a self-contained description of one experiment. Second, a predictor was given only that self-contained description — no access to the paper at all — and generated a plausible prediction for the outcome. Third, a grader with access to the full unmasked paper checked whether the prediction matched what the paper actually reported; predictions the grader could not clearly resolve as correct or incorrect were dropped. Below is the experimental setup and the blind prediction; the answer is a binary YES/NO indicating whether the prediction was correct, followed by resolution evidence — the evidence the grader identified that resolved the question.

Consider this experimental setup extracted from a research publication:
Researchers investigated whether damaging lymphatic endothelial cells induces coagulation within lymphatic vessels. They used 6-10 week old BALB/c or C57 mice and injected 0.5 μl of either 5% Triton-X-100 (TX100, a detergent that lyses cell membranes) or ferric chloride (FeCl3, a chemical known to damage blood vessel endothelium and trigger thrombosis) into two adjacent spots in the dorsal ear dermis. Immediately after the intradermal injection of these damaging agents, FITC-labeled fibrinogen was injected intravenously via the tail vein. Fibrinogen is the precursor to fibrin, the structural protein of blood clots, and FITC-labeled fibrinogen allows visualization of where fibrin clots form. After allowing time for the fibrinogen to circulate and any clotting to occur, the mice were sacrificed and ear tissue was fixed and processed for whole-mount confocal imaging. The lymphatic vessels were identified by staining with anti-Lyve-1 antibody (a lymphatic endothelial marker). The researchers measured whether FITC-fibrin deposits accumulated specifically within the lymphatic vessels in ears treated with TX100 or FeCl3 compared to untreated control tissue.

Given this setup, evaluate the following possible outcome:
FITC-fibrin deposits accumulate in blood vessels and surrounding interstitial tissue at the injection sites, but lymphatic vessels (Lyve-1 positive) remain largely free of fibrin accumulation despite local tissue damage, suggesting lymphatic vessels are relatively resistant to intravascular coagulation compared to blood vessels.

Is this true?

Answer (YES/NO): NO